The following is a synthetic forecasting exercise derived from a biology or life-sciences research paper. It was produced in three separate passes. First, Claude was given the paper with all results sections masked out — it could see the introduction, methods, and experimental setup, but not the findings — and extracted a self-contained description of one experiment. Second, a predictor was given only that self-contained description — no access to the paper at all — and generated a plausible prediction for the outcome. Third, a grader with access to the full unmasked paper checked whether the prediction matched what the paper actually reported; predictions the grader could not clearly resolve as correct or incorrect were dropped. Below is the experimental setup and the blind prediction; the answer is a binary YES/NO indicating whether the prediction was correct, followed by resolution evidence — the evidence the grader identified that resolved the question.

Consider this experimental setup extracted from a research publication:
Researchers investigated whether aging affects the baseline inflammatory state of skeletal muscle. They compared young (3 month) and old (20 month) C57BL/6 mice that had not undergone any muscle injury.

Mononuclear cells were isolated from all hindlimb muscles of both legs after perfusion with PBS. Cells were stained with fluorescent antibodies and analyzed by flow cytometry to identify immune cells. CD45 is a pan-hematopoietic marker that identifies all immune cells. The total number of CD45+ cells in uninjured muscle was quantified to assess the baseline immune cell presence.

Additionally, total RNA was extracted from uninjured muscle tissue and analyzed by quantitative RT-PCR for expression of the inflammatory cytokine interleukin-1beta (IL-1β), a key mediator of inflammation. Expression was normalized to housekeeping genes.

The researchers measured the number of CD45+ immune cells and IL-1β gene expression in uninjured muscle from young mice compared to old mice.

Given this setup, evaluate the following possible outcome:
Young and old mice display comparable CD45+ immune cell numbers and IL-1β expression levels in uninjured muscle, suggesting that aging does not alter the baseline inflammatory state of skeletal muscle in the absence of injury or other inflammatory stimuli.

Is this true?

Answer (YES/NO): NO